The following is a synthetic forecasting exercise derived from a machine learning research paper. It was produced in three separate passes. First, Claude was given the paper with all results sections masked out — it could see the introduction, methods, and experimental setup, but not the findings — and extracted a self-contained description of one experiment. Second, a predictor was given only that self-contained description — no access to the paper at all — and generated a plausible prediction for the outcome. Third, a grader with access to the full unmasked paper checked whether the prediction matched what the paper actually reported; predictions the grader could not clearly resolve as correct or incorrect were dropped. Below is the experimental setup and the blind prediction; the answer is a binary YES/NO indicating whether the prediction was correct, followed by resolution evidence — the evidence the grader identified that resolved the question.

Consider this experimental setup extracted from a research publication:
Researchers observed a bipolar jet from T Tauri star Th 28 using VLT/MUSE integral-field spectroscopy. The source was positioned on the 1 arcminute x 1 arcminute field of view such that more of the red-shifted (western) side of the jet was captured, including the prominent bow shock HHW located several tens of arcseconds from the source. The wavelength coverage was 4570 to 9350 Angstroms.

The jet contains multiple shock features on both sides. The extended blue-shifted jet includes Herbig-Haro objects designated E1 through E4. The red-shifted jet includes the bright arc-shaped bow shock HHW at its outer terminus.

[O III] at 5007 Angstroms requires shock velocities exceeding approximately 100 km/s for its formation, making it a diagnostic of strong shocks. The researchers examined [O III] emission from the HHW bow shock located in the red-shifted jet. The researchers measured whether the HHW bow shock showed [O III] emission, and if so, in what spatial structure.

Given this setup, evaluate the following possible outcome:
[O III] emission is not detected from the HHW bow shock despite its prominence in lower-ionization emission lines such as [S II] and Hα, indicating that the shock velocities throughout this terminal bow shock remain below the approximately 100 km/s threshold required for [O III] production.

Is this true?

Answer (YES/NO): NO